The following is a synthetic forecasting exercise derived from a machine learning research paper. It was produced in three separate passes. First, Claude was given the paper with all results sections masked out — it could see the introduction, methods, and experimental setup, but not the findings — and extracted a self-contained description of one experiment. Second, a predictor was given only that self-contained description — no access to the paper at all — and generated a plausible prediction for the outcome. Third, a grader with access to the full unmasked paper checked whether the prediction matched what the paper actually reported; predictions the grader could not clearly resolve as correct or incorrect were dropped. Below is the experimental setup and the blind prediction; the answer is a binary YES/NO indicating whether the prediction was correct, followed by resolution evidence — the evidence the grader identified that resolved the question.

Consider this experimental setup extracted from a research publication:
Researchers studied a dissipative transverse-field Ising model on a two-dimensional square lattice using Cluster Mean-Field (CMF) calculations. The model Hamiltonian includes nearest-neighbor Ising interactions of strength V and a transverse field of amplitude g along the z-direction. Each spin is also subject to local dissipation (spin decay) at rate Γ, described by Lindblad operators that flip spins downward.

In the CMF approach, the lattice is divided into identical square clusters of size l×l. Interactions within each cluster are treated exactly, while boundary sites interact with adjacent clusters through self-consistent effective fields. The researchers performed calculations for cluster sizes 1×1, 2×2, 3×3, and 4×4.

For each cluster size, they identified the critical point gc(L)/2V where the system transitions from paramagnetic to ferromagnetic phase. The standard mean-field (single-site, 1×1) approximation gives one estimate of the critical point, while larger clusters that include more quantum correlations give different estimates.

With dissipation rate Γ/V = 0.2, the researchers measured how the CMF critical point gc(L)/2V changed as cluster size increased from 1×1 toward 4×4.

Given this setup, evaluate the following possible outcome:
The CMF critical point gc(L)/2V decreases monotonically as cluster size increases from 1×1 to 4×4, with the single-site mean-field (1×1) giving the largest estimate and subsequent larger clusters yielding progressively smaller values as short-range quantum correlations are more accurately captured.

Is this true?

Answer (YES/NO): YES